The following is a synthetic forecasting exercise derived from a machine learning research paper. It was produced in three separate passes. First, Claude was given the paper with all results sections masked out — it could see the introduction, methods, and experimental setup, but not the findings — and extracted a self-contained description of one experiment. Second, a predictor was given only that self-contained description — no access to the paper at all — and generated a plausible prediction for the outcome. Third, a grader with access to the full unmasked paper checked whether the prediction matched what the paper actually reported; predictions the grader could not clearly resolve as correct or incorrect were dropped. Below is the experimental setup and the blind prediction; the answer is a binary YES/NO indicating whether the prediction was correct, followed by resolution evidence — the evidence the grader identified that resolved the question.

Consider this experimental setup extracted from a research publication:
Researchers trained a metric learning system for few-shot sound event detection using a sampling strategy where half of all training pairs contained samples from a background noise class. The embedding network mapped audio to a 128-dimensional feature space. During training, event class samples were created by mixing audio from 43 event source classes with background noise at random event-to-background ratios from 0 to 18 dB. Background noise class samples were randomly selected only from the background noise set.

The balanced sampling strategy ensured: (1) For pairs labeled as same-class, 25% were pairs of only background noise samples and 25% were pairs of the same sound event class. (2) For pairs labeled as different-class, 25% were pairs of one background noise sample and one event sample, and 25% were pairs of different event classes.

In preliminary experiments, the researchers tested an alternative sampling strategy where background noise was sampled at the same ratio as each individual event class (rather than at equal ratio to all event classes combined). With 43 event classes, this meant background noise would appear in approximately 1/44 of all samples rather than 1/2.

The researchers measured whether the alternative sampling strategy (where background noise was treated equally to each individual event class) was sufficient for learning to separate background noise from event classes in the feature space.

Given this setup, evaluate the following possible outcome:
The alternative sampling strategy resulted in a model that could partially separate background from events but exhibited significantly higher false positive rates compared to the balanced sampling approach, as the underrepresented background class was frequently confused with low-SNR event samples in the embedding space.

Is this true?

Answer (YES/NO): NO